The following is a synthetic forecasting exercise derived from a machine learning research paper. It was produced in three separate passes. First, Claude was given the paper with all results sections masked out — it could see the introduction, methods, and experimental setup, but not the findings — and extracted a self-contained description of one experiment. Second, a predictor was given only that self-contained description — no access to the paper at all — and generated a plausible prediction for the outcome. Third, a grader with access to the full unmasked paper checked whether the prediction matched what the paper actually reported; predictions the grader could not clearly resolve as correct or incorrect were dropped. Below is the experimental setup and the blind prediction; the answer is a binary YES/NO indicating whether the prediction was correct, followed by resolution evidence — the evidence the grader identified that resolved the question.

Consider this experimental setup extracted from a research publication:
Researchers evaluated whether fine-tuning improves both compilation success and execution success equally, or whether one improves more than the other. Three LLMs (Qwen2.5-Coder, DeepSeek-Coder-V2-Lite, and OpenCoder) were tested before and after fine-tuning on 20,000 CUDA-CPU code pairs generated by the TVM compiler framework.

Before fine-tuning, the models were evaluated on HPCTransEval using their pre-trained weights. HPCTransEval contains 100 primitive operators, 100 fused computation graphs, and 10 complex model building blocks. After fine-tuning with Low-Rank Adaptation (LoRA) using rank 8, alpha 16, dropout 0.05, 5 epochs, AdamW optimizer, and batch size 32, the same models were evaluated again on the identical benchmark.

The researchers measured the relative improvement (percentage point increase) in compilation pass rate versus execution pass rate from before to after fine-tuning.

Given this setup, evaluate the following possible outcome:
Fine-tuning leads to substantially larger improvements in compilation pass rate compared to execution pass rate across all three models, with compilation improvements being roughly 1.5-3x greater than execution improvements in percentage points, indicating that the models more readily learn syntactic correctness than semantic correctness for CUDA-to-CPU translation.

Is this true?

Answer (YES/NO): NO